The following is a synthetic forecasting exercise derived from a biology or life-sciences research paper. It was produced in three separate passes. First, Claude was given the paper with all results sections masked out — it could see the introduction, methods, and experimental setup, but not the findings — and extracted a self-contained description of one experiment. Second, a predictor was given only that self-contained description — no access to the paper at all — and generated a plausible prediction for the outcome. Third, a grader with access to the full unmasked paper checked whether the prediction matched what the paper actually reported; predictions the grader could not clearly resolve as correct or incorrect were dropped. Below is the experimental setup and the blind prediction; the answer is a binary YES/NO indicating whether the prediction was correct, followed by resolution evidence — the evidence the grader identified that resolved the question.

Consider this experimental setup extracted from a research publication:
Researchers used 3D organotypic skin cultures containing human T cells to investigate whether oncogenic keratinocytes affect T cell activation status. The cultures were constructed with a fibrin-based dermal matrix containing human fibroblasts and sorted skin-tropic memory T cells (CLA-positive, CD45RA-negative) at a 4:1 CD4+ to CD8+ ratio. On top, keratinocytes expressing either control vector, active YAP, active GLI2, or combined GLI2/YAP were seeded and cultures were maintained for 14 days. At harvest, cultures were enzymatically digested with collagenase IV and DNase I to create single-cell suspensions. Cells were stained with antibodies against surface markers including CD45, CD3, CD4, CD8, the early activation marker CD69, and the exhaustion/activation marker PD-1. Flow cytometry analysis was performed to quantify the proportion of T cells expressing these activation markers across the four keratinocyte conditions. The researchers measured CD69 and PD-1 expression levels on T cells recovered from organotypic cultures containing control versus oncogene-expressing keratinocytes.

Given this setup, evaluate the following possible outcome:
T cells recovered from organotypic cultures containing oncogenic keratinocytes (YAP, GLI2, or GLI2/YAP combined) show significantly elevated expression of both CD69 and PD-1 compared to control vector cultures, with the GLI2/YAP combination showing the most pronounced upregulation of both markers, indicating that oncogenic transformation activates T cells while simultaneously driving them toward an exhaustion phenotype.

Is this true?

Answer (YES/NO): NO